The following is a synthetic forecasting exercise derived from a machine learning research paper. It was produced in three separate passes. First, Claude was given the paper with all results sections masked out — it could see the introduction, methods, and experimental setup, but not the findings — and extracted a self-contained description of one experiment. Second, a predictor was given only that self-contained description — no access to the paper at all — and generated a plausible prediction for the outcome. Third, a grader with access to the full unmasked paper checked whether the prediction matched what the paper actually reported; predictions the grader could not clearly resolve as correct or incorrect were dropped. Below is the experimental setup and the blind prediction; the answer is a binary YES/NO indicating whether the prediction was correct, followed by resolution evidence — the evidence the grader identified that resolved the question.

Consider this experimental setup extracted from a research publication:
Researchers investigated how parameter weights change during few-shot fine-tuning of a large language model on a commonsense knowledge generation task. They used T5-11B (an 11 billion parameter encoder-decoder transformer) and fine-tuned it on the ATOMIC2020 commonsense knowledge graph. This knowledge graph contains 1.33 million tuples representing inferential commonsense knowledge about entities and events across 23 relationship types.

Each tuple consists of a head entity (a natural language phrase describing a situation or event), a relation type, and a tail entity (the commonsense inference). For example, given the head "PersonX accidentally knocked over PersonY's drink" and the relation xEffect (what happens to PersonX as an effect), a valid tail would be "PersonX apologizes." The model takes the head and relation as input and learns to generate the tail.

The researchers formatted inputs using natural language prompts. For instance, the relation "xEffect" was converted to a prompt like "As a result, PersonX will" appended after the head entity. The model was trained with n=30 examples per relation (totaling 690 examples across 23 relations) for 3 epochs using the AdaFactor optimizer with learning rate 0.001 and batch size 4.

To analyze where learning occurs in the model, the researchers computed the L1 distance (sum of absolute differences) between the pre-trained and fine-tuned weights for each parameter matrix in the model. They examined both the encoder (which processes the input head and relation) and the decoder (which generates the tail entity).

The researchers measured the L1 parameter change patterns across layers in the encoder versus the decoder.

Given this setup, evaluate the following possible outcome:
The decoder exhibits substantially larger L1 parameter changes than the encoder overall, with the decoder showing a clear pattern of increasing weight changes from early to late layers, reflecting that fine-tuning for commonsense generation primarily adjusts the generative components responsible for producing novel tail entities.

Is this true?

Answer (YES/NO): YES